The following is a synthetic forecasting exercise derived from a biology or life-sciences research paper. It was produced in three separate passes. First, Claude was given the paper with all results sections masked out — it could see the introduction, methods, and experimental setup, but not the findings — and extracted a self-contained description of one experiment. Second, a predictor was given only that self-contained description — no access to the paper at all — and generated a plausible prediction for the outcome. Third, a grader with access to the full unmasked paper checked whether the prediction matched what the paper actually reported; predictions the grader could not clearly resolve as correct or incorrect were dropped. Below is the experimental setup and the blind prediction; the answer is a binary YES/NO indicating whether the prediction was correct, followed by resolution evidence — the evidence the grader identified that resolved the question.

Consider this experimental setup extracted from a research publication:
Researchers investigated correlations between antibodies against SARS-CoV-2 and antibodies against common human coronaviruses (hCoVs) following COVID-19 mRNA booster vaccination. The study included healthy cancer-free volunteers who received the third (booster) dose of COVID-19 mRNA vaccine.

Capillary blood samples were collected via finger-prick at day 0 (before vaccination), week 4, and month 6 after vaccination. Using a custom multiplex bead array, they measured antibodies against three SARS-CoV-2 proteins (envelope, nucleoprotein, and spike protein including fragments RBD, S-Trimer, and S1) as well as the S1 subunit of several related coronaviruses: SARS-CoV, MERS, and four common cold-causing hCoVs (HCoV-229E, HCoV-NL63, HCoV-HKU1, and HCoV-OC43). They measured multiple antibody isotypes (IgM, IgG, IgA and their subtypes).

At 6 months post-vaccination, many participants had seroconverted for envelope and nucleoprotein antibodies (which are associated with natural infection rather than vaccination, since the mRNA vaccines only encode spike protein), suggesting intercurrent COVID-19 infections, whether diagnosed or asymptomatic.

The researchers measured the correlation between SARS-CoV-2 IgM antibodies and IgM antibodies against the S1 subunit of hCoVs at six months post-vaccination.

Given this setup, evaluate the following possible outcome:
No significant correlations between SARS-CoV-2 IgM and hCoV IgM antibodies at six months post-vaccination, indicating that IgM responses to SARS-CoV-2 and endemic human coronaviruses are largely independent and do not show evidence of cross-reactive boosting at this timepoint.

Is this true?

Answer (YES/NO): NO